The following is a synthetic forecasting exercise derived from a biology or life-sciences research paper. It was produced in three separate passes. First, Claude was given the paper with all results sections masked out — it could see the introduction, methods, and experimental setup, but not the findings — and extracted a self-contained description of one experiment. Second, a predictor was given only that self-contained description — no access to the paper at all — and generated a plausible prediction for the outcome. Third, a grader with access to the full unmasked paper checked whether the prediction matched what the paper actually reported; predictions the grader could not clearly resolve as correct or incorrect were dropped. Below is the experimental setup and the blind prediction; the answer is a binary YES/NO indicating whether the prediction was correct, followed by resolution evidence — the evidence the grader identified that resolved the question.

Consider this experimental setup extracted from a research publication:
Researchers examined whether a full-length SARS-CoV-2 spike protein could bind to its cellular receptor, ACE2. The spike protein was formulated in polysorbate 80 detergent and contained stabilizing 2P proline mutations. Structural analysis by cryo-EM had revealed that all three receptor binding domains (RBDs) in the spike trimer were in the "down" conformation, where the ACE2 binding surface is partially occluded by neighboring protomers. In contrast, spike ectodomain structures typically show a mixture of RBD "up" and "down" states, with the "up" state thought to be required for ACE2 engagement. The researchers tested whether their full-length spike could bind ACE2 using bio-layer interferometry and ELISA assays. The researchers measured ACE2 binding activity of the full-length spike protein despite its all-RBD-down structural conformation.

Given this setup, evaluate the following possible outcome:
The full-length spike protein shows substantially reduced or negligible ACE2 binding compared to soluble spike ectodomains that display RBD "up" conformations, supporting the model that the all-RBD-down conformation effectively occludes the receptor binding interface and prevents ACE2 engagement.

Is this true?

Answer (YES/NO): NO